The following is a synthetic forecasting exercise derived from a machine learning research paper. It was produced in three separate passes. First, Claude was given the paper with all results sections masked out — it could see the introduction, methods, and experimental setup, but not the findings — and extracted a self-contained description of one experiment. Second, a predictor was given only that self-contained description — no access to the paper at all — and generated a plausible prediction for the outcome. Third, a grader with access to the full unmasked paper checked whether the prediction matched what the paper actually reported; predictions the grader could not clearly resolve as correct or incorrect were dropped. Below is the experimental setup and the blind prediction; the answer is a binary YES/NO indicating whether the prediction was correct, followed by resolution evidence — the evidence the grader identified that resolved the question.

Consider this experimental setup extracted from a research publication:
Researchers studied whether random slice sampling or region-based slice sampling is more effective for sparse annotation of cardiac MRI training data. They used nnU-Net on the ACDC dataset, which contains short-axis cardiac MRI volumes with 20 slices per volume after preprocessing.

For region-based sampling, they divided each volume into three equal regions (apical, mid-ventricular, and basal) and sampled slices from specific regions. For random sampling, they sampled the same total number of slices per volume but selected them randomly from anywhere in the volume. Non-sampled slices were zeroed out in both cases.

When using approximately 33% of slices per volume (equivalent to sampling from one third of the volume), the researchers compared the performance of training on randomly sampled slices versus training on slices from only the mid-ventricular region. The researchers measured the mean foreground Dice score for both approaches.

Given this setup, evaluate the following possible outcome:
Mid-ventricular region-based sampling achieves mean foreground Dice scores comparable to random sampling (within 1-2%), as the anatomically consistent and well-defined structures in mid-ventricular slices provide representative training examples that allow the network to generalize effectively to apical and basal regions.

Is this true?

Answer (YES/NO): NO